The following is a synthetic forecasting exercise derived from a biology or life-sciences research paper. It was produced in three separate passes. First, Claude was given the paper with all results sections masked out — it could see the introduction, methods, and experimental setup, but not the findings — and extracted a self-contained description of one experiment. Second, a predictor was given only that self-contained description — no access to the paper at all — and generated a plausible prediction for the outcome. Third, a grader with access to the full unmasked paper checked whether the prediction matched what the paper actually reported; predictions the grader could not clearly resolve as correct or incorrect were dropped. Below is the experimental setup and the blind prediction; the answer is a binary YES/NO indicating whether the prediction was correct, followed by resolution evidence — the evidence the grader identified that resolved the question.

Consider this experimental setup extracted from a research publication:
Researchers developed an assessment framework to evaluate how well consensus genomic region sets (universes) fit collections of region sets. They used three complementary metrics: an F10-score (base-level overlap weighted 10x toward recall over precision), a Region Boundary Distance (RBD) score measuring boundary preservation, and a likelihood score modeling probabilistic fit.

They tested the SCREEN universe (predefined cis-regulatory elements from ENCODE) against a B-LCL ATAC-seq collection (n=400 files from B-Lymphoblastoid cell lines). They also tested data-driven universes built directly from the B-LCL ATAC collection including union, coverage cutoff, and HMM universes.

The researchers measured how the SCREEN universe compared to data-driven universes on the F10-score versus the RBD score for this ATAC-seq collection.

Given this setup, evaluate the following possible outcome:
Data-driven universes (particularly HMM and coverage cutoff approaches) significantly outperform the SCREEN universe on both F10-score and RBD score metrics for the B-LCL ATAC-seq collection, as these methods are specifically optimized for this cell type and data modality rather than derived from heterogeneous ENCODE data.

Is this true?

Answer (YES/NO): NO